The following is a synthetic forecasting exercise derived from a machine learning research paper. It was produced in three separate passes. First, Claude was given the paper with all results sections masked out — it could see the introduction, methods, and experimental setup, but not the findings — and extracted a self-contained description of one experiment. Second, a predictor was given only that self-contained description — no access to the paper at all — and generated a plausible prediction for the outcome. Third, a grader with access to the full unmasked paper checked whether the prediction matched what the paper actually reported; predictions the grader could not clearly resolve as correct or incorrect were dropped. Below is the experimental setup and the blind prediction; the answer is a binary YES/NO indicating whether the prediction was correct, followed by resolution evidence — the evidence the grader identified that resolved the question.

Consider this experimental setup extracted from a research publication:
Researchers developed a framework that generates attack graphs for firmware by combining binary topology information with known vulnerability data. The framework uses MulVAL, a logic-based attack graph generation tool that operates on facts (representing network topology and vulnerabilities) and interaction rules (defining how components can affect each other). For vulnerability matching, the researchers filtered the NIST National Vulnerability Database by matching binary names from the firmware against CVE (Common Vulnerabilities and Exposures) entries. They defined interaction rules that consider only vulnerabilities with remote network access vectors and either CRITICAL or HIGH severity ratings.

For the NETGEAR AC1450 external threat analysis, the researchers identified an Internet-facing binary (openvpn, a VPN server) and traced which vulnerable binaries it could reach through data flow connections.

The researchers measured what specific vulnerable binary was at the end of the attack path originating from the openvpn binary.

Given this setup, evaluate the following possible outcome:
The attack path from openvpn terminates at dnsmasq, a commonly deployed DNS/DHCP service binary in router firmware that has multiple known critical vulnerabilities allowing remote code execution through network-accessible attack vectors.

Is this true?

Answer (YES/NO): NO